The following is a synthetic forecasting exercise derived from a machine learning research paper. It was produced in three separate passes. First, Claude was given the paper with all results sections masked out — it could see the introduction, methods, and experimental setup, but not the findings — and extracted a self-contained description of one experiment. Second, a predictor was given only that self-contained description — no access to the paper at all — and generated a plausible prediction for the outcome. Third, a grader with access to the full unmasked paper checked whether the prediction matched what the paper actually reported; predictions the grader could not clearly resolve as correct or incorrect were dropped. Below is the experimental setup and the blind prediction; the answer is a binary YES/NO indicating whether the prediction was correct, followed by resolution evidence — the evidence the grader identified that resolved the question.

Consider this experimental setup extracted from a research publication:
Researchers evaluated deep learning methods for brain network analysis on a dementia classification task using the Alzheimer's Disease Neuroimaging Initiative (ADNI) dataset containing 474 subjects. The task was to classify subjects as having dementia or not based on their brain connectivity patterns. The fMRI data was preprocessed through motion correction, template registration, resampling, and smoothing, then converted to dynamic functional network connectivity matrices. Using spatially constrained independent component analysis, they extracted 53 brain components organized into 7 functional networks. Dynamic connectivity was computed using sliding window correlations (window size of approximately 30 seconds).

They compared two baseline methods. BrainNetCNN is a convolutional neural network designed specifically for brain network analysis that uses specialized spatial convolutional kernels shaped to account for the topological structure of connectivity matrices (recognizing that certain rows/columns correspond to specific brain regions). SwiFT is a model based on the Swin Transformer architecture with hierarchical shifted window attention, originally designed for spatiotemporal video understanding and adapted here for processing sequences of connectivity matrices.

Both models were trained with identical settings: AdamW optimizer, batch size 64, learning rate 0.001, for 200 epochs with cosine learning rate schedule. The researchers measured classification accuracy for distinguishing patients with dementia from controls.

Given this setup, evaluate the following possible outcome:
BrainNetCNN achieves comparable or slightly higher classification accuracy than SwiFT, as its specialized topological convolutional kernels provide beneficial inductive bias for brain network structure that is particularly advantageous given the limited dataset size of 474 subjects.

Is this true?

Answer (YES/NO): NO